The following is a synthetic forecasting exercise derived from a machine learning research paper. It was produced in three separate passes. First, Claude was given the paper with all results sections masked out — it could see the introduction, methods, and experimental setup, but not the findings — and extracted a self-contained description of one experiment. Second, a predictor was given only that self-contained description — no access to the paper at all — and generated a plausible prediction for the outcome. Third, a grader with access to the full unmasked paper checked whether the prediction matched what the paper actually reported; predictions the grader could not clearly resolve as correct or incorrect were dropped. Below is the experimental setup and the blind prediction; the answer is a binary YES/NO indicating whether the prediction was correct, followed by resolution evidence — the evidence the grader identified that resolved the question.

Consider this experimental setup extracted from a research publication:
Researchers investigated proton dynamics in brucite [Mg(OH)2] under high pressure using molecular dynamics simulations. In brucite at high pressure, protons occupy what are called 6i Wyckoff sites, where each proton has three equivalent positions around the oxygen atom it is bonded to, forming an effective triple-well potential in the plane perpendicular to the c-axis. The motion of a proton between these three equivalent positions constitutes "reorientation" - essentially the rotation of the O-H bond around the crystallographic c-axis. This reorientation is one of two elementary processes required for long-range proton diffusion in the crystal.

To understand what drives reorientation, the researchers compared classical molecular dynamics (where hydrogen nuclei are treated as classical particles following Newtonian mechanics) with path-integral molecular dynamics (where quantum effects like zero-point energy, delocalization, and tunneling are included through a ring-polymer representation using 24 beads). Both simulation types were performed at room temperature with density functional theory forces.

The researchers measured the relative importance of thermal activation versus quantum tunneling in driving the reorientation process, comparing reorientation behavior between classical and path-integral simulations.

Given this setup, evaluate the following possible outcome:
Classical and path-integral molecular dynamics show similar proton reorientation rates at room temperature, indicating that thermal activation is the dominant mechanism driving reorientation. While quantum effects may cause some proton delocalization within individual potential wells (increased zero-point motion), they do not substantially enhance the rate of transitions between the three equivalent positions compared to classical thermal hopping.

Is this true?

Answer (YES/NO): YES